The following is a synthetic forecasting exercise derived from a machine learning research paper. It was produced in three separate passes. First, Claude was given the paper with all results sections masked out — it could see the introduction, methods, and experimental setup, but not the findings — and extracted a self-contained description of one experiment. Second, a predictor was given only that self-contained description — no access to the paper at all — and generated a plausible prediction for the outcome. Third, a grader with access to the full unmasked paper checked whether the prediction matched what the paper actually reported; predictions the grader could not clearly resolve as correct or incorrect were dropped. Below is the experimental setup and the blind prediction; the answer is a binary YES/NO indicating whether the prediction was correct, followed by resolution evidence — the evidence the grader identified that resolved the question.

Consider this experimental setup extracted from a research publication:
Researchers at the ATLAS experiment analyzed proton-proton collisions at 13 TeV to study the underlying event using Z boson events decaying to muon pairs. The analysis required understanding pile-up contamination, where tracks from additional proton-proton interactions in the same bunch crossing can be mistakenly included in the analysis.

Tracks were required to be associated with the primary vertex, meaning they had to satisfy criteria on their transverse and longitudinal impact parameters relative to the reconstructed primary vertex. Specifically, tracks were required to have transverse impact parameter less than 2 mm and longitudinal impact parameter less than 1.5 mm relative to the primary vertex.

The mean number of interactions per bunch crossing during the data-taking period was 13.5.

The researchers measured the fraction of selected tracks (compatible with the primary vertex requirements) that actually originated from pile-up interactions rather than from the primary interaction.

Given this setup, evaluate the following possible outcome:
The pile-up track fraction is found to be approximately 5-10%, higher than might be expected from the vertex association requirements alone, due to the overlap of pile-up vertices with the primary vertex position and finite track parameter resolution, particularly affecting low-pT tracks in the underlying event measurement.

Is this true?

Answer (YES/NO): NO